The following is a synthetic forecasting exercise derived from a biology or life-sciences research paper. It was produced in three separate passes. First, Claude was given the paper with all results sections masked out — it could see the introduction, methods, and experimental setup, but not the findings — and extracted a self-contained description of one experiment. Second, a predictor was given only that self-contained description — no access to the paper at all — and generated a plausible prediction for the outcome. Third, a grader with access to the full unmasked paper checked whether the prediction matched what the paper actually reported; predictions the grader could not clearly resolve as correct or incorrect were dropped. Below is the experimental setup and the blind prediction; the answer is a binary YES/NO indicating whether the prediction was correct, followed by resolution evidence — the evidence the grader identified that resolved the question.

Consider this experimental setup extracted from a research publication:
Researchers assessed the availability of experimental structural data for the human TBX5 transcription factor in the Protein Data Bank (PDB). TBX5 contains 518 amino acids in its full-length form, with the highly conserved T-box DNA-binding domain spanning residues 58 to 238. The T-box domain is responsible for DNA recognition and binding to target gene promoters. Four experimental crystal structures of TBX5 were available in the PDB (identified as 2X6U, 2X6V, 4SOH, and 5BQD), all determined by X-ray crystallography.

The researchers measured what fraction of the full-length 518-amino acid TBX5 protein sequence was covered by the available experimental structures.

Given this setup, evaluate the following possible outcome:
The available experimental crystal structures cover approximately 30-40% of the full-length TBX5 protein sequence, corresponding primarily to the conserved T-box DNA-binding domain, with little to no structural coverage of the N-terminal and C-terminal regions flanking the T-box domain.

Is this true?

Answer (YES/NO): NO